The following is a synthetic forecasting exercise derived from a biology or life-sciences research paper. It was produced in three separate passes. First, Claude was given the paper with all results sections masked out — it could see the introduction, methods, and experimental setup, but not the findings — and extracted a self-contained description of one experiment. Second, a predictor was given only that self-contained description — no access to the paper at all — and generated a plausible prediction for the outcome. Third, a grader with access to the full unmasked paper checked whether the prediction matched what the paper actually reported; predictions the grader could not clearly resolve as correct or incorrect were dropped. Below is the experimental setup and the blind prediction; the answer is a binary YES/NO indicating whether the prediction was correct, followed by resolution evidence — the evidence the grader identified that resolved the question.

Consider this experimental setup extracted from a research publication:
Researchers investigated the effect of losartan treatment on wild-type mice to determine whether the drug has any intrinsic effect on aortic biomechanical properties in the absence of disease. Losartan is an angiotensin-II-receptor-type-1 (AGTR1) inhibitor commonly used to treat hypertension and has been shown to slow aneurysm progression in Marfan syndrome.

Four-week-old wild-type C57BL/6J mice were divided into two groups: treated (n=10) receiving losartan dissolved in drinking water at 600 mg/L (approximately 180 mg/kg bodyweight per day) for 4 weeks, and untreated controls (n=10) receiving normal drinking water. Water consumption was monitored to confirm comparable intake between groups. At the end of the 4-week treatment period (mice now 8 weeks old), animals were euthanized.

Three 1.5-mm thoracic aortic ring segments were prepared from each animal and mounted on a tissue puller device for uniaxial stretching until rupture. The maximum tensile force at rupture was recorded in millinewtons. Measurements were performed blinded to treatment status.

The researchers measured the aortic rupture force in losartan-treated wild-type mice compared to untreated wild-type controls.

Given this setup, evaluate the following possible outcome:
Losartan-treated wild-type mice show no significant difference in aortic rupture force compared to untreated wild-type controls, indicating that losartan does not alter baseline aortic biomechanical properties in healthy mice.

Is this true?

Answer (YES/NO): NO